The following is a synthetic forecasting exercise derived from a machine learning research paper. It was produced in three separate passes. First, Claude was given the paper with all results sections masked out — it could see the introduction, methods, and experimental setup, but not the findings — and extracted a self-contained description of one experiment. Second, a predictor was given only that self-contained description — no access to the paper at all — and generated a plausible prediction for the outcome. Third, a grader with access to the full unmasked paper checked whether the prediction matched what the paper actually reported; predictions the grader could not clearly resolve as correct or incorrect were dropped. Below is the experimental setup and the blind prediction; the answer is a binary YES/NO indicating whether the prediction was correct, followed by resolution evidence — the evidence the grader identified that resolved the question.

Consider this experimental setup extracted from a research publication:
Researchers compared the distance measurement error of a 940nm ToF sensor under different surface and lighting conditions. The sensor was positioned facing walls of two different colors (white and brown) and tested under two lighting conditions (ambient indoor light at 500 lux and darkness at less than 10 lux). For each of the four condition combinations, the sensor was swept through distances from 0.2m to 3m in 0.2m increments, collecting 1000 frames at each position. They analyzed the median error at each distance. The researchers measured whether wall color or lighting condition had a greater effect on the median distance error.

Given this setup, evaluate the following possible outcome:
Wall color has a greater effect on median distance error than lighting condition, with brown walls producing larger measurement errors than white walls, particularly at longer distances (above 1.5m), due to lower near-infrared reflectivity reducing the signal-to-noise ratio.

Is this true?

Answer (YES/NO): NO